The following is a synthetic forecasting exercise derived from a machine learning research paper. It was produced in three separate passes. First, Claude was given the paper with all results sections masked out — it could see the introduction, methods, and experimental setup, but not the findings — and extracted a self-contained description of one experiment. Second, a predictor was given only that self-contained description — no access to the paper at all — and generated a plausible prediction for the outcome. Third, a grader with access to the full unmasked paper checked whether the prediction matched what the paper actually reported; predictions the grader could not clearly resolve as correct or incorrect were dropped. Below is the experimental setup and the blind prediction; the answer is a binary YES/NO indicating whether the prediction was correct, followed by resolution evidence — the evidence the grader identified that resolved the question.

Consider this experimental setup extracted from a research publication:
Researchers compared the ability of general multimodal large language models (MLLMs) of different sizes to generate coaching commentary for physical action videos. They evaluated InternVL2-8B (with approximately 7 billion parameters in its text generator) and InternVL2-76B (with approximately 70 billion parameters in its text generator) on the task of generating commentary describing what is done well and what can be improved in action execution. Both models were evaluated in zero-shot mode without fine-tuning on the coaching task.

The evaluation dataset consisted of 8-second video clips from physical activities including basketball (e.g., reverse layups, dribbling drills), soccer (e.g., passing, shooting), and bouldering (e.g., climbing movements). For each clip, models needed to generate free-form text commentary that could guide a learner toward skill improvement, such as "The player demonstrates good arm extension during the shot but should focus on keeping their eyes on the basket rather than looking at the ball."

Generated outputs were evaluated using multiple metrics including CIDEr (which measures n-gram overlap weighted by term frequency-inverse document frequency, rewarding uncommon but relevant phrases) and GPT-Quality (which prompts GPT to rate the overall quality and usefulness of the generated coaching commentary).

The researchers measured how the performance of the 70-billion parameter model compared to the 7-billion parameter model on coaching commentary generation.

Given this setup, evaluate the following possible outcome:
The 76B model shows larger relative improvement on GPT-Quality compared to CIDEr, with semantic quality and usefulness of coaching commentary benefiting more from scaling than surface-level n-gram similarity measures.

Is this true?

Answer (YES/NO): NO